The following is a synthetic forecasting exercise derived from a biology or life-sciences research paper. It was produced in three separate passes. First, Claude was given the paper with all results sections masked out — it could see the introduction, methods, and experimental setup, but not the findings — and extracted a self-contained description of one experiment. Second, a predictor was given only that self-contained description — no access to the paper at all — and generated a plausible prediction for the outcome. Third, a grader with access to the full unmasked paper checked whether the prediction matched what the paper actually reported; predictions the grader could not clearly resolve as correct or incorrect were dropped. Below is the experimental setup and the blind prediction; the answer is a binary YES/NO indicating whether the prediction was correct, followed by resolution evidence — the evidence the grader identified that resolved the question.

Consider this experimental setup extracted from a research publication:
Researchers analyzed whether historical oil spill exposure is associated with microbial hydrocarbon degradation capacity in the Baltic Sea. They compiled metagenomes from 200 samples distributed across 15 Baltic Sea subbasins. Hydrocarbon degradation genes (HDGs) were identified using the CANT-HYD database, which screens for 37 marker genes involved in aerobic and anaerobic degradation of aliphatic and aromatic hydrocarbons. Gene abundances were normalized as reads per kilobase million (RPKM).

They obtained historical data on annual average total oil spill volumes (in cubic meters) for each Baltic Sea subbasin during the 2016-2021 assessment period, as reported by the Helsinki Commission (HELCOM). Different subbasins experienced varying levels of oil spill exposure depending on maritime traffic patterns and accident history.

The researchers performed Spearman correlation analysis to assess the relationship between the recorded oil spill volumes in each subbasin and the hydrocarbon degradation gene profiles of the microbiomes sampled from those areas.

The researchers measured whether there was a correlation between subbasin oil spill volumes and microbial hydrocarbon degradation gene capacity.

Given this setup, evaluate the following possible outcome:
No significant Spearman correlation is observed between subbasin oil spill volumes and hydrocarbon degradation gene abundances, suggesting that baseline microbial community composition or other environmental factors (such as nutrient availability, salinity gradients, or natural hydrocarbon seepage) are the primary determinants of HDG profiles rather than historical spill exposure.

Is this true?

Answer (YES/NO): NO